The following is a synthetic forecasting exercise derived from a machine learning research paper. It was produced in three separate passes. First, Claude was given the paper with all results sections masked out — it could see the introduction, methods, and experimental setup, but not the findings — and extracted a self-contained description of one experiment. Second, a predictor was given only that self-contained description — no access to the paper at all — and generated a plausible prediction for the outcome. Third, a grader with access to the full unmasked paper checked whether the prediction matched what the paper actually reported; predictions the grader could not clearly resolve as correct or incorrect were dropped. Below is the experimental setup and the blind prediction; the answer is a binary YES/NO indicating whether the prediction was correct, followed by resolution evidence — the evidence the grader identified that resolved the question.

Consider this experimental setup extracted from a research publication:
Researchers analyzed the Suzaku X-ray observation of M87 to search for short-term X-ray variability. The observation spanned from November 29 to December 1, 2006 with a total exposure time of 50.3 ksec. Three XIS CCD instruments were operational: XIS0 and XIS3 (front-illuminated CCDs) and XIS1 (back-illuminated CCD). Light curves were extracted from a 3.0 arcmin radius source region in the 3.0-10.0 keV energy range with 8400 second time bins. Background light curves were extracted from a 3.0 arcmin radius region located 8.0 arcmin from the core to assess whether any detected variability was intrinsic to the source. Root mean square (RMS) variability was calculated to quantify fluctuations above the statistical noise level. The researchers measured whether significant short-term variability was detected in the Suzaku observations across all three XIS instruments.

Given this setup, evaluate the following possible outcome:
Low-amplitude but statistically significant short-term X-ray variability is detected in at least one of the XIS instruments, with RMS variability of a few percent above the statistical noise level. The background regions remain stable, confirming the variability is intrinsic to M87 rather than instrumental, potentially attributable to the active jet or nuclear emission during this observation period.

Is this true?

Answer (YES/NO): NO